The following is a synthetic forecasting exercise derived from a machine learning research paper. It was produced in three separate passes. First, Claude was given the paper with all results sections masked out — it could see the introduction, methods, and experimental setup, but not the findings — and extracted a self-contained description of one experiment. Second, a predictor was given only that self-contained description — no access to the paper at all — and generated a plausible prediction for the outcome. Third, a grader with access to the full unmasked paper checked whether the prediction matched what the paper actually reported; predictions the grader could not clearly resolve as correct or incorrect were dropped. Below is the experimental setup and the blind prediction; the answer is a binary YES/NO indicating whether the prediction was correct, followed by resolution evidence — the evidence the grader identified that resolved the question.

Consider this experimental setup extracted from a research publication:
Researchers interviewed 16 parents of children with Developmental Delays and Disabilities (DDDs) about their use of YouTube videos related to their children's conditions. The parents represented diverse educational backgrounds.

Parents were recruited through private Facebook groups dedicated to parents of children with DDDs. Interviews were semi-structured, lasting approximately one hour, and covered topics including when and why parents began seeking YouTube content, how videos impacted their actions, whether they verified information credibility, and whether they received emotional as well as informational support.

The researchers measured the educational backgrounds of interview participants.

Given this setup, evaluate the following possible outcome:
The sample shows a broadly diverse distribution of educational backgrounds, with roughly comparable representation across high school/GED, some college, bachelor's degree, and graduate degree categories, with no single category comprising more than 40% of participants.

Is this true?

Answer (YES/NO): NO